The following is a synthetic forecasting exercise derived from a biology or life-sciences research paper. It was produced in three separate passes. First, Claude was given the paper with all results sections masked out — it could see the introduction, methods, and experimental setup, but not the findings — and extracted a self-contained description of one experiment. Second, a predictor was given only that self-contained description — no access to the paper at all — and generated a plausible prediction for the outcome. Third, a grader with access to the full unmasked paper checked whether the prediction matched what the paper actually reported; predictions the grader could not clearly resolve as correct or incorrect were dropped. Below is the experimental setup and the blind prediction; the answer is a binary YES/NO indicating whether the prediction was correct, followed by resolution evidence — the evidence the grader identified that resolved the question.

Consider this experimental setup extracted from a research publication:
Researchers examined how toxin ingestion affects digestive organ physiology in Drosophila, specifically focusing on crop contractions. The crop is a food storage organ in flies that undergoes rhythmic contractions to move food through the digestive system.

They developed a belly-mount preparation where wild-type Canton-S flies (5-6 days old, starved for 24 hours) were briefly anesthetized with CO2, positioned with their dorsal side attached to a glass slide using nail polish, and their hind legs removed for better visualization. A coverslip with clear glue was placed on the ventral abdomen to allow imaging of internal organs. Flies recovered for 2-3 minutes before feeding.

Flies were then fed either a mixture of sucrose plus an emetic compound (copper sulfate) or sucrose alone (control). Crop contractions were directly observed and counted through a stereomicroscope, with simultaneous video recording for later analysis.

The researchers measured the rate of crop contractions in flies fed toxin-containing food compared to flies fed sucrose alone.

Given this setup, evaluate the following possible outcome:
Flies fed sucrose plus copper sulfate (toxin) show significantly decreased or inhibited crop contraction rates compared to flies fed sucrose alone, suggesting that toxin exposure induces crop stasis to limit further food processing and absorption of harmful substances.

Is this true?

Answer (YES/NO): NO